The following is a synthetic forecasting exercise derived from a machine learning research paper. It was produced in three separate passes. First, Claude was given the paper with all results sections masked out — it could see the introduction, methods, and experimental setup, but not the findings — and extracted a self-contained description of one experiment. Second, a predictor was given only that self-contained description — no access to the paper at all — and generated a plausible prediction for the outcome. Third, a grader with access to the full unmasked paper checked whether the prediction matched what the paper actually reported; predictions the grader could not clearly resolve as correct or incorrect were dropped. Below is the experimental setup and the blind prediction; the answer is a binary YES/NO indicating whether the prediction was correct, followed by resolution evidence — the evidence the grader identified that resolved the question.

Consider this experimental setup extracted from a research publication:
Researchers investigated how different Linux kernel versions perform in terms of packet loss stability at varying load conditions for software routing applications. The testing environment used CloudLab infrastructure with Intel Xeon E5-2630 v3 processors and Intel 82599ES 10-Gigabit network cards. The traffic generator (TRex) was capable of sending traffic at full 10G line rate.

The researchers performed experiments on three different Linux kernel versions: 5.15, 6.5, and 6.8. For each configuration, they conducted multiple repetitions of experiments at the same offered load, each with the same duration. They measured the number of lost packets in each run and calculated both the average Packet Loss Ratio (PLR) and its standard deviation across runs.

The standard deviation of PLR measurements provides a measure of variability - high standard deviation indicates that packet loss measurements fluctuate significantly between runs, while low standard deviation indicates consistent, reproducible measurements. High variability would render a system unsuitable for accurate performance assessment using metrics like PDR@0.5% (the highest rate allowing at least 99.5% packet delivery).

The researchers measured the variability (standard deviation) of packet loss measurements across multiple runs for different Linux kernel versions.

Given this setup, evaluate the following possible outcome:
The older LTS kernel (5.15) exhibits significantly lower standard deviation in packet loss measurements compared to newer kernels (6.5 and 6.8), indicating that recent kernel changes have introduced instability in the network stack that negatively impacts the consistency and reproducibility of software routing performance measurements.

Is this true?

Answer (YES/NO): NO